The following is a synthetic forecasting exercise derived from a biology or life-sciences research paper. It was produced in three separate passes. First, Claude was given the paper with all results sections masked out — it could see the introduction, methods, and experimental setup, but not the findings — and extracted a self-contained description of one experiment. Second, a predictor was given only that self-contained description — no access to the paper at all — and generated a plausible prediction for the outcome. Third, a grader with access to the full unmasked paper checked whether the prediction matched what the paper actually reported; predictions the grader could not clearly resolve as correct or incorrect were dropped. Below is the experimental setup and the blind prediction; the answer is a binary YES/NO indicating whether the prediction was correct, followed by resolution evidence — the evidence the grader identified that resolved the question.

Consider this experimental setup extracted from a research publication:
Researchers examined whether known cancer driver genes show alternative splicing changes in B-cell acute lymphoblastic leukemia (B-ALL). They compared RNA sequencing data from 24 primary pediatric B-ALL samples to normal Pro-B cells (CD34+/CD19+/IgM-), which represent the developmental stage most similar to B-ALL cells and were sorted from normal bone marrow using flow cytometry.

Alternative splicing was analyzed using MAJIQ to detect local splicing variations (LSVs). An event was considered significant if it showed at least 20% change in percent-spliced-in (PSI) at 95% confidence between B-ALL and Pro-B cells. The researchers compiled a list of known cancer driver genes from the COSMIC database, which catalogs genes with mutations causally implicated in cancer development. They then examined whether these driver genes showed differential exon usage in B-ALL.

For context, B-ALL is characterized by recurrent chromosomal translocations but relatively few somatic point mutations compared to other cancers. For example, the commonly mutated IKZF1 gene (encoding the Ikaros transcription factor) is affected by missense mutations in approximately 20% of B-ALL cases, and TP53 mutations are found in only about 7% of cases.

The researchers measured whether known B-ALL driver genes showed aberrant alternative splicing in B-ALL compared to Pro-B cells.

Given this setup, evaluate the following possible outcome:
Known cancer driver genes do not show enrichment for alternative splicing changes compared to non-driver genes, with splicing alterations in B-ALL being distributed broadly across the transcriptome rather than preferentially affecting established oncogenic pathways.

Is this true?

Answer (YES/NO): NO